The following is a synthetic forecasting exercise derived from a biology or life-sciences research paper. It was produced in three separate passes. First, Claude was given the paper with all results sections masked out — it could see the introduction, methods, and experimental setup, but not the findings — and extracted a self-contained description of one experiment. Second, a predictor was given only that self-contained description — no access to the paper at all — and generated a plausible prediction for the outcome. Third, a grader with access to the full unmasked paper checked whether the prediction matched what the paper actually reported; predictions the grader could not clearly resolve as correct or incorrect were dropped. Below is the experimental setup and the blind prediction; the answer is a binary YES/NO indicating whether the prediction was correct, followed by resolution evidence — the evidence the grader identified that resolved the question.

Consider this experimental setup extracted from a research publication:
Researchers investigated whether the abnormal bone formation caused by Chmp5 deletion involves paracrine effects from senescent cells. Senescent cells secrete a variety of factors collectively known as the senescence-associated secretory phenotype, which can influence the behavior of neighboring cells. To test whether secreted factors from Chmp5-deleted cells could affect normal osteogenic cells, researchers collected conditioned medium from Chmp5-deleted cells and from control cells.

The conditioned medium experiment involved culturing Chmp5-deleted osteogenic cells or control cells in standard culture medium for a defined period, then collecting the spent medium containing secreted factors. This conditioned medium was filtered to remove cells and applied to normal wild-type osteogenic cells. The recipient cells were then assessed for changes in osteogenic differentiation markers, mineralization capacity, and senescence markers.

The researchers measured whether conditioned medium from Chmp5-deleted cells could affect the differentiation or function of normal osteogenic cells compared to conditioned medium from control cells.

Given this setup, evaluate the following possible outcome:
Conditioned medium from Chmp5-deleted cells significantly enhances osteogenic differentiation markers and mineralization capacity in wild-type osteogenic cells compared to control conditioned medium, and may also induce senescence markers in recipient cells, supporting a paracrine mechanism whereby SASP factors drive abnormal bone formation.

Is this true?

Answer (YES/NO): NO